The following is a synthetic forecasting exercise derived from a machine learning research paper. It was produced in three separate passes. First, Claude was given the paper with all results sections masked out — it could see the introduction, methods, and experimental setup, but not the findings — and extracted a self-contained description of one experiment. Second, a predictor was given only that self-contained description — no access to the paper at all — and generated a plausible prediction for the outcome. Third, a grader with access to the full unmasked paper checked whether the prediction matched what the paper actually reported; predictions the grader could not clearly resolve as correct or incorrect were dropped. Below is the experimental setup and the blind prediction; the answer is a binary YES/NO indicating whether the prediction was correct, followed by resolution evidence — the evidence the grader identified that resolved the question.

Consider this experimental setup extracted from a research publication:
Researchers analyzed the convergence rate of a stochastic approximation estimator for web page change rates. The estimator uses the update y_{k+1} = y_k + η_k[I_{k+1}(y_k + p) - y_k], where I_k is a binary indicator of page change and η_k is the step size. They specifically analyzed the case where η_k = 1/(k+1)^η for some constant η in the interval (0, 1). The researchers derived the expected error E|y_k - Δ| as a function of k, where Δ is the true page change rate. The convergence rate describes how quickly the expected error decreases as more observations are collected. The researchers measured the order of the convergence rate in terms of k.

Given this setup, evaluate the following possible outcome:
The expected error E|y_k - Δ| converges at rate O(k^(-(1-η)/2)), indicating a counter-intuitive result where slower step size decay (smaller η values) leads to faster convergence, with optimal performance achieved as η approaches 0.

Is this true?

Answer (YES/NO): NO